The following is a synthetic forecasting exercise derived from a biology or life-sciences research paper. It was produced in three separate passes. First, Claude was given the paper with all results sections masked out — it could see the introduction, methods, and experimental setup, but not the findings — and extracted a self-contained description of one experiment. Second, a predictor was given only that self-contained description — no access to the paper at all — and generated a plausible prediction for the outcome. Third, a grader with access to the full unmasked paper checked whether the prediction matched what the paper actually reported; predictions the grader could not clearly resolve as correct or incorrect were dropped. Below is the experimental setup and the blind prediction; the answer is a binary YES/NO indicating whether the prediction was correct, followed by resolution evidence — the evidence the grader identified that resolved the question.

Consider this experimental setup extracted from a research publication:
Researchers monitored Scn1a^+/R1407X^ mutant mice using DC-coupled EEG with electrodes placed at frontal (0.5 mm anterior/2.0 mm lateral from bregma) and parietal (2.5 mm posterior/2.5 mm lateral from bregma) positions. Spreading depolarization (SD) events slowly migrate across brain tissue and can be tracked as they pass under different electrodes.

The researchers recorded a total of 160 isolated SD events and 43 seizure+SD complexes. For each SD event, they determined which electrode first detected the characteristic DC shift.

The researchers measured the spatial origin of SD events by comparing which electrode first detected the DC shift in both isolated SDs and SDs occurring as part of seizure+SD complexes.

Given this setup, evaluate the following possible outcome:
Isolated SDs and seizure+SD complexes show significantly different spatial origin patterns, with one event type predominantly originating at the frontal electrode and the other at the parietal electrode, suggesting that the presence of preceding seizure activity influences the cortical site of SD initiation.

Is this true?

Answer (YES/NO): NO